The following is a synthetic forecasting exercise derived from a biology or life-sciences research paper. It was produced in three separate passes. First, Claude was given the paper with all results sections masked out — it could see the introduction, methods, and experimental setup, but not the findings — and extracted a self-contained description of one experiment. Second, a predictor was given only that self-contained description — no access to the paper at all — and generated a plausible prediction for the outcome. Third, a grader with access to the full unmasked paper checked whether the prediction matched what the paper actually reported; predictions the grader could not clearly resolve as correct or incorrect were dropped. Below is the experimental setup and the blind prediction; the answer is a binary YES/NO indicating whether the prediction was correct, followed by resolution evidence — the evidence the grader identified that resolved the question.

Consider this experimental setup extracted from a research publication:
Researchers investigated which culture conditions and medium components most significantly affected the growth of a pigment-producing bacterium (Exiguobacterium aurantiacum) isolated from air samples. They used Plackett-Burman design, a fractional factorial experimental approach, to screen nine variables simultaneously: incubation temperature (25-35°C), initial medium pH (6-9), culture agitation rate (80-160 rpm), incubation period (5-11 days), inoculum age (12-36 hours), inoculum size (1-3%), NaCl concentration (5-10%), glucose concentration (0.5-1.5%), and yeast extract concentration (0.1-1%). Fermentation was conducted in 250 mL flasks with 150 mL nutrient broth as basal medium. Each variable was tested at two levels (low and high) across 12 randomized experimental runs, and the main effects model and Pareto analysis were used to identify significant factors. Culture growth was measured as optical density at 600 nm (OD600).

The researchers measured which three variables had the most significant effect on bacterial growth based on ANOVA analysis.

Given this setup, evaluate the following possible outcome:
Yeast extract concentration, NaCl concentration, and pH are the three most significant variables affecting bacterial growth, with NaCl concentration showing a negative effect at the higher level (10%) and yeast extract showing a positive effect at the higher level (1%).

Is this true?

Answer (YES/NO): NO